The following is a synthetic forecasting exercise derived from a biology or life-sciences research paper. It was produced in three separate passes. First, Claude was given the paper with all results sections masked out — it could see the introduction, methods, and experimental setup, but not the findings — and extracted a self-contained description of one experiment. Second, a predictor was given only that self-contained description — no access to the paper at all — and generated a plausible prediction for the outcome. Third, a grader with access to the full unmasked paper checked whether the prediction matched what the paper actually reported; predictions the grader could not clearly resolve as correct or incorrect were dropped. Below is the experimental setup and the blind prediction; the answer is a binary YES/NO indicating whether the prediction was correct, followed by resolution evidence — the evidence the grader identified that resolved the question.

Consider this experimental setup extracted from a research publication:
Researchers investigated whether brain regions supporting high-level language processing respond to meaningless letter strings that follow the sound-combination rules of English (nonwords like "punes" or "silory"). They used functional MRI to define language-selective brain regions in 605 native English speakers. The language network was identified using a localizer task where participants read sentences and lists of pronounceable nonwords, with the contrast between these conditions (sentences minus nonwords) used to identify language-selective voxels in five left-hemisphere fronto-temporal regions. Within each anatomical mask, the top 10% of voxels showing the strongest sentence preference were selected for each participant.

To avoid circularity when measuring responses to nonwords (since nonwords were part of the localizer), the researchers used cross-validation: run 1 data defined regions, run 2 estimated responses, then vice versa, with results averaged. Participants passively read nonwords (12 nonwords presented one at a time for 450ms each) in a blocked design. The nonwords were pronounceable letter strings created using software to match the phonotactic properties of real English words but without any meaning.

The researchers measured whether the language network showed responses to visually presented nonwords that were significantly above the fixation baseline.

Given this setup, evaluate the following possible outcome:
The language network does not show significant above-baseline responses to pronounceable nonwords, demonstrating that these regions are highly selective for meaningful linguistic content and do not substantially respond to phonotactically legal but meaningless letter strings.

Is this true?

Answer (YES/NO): NO